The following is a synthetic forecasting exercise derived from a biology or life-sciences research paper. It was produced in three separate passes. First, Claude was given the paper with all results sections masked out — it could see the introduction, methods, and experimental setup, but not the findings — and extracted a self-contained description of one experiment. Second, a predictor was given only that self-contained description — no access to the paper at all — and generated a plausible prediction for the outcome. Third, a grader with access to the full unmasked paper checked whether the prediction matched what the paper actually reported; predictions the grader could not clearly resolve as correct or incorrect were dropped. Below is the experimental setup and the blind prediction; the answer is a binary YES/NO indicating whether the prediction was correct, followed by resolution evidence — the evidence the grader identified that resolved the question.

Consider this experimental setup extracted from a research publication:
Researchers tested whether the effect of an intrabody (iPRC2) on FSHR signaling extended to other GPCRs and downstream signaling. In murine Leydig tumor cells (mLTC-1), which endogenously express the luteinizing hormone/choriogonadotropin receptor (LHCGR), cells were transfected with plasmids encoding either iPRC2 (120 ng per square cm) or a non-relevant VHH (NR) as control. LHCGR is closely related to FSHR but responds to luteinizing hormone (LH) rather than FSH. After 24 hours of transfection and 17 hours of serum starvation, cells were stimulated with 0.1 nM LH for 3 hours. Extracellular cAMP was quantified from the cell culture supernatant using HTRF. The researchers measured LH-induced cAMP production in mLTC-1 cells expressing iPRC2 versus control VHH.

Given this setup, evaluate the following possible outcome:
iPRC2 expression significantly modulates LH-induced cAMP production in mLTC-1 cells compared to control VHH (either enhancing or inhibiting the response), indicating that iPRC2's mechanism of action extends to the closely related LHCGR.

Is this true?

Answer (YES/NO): NO